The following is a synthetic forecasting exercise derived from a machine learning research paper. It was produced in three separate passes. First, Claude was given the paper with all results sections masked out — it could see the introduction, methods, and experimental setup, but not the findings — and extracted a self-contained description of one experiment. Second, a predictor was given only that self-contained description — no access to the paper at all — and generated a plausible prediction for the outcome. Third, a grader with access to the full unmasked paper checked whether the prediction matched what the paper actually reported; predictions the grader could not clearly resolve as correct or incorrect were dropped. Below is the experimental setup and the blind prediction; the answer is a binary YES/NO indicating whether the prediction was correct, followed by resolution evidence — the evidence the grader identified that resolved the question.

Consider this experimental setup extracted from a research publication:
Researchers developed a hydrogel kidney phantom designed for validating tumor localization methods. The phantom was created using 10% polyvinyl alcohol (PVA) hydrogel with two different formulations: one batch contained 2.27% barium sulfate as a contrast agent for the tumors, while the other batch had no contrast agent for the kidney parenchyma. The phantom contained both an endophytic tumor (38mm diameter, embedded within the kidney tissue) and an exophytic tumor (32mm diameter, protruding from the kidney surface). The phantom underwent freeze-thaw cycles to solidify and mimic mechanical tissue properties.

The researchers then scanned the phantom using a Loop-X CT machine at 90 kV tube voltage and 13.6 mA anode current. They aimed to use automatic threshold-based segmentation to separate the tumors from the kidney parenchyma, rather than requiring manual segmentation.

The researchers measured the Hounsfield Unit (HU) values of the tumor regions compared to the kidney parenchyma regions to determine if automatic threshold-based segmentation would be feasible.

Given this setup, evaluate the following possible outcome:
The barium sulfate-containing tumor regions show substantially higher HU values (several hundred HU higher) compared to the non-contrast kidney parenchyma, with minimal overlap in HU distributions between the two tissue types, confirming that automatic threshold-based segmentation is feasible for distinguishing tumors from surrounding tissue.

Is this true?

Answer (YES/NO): YES